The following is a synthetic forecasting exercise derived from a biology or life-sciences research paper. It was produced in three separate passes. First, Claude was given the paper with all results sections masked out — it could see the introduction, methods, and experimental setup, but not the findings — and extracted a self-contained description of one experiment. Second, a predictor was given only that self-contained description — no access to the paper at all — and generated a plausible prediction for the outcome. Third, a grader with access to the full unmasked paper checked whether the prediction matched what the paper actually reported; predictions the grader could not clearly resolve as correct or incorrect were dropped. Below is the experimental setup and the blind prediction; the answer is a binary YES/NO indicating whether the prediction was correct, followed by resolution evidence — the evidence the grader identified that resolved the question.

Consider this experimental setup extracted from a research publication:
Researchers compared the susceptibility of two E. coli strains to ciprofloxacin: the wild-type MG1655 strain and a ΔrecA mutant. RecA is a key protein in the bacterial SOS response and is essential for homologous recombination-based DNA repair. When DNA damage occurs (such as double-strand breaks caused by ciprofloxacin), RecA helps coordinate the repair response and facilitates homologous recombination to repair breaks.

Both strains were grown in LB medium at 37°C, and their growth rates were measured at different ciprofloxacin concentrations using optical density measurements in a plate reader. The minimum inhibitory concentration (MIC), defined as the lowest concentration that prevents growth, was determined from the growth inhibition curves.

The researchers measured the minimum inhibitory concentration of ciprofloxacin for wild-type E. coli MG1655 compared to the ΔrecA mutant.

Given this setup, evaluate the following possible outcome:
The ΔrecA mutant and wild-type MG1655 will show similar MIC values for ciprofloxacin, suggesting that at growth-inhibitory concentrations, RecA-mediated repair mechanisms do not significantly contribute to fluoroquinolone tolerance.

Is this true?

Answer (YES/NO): NO